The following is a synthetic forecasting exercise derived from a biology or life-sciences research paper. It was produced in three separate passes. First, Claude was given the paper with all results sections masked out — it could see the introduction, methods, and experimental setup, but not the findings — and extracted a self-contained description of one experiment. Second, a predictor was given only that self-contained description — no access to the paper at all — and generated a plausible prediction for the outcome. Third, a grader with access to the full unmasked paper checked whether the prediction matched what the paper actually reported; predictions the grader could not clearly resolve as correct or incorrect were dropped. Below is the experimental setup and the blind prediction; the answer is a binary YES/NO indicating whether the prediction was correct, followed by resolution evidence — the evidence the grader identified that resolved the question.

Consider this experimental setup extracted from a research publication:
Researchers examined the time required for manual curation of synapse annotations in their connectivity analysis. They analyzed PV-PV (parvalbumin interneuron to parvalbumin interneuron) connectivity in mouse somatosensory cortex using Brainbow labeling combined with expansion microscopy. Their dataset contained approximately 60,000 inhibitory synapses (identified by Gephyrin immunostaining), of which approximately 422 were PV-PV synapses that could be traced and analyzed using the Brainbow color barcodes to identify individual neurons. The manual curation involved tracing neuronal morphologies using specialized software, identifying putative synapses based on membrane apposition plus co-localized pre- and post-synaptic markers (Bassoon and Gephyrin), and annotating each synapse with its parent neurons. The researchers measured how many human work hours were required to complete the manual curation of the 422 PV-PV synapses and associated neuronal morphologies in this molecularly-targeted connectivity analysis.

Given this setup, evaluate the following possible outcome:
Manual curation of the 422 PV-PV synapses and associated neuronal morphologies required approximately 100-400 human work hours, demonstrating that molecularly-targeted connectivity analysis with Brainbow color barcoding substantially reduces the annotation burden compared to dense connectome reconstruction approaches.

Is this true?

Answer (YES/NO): NO